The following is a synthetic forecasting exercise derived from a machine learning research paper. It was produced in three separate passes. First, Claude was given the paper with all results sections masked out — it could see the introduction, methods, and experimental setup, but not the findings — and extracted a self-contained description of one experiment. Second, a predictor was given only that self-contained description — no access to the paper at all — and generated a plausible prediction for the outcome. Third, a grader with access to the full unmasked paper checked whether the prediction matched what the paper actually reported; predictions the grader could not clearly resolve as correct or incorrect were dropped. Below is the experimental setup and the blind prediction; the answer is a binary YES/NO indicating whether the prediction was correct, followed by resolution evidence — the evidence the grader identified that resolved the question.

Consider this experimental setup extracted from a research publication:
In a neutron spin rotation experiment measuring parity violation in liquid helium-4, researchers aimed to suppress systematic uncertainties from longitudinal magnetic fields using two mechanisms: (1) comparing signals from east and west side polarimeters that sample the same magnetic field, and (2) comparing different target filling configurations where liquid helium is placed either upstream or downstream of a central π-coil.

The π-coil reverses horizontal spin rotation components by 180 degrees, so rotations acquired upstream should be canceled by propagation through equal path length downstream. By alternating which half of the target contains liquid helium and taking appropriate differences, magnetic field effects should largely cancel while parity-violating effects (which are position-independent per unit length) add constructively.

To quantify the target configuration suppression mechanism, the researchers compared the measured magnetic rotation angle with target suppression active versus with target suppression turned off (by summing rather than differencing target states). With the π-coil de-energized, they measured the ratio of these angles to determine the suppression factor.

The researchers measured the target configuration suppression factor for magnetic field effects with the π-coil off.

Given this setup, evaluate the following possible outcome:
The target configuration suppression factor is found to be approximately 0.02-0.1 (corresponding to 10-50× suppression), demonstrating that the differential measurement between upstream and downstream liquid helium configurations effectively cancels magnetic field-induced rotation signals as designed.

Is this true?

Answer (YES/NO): NO